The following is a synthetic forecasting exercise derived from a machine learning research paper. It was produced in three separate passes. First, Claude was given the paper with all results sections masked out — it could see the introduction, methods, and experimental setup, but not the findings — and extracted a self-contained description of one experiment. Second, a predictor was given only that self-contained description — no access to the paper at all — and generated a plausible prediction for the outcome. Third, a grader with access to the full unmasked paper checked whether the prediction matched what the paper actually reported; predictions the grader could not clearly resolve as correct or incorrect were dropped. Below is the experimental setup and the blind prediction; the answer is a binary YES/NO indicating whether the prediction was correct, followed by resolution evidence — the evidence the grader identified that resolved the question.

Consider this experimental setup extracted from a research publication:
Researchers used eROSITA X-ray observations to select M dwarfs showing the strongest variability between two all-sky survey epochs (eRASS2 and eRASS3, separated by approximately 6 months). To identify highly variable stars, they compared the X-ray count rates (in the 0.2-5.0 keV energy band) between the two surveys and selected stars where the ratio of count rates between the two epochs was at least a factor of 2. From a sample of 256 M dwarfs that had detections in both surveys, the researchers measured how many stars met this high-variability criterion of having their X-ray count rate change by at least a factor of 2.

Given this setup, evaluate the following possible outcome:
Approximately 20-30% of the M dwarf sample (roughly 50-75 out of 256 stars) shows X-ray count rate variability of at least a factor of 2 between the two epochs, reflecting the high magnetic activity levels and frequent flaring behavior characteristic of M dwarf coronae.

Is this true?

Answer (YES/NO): NO